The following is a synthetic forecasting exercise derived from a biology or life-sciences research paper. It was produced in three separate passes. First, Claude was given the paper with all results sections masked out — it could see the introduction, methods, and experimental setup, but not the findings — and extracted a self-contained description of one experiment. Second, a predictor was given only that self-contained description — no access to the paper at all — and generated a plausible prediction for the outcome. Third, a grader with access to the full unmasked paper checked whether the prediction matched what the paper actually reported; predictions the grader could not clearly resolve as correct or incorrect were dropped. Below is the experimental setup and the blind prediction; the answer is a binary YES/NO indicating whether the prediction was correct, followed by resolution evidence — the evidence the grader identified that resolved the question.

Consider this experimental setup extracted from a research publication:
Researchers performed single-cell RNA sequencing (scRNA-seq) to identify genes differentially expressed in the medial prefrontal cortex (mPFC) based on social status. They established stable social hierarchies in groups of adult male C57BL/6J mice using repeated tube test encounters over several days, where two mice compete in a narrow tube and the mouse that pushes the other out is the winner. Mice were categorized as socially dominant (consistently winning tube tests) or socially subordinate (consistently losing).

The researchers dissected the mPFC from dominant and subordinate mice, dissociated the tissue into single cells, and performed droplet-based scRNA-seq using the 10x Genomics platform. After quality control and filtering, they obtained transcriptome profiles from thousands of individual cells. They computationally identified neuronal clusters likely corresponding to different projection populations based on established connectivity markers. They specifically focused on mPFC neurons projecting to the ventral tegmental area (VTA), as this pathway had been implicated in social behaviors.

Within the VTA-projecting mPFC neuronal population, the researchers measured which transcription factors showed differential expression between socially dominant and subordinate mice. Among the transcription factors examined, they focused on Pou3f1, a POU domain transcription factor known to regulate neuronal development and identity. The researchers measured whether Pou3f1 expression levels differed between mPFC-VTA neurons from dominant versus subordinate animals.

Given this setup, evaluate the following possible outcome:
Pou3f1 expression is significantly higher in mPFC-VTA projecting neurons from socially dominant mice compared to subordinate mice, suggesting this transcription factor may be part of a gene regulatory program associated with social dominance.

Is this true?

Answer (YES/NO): NO